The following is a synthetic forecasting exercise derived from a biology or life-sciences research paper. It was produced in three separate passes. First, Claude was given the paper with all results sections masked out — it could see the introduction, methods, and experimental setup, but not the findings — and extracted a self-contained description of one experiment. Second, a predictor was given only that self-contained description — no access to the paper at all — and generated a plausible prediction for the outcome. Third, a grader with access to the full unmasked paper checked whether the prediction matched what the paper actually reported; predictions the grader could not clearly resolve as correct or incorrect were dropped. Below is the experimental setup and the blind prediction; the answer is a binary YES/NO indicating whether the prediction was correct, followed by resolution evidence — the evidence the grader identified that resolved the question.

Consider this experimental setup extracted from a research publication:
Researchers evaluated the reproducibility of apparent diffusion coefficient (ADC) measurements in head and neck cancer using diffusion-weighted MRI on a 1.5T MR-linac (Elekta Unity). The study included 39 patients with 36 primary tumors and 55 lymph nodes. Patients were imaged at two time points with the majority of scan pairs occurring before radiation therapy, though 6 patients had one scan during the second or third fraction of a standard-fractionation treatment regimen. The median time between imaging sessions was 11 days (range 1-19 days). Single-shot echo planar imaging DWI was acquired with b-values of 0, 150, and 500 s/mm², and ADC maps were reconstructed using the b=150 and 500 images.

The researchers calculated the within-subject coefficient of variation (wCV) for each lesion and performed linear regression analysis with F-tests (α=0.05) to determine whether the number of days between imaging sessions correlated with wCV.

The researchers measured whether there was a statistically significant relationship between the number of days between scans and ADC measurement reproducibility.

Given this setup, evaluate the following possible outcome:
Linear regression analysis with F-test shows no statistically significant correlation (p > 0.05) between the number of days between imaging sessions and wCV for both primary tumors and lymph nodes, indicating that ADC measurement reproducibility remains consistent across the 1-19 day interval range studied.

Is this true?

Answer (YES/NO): YES